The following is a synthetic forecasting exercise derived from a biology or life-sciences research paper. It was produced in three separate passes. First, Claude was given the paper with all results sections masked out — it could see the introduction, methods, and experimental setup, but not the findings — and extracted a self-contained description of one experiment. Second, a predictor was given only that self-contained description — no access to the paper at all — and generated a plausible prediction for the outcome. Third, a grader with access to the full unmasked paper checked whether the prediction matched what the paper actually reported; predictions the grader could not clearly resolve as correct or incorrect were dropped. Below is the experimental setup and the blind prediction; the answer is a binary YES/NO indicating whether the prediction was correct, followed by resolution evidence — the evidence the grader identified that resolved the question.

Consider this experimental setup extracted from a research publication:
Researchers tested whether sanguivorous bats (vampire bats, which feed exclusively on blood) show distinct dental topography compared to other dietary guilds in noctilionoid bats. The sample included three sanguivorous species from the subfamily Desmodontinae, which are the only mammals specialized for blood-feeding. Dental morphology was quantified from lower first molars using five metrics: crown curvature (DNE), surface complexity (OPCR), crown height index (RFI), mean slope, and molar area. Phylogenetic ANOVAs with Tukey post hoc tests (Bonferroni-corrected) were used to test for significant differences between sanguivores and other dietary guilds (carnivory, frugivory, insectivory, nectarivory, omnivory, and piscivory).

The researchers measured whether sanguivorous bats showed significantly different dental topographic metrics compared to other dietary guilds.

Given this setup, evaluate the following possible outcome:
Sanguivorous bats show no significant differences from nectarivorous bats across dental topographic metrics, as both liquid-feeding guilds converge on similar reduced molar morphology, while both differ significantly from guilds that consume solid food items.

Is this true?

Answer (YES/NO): NO